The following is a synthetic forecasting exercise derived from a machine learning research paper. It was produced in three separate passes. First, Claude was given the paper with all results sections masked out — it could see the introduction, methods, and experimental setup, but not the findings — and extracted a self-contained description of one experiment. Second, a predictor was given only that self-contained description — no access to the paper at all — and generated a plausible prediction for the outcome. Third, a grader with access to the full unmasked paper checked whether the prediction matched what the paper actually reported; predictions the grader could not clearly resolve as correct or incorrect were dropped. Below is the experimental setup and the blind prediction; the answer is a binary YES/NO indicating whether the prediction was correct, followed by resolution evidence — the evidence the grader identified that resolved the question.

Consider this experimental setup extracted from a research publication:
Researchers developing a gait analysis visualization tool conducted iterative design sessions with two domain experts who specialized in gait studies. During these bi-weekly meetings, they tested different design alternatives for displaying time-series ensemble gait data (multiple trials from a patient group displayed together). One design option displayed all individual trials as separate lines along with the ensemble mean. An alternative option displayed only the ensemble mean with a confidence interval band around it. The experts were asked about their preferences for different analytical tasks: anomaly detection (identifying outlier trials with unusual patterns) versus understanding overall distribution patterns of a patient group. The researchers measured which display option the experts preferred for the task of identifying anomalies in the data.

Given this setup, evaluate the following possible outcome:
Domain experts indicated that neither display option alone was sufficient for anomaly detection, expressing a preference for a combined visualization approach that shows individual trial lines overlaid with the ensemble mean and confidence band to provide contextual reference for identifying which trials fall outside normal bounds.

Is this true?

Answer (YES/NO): NO